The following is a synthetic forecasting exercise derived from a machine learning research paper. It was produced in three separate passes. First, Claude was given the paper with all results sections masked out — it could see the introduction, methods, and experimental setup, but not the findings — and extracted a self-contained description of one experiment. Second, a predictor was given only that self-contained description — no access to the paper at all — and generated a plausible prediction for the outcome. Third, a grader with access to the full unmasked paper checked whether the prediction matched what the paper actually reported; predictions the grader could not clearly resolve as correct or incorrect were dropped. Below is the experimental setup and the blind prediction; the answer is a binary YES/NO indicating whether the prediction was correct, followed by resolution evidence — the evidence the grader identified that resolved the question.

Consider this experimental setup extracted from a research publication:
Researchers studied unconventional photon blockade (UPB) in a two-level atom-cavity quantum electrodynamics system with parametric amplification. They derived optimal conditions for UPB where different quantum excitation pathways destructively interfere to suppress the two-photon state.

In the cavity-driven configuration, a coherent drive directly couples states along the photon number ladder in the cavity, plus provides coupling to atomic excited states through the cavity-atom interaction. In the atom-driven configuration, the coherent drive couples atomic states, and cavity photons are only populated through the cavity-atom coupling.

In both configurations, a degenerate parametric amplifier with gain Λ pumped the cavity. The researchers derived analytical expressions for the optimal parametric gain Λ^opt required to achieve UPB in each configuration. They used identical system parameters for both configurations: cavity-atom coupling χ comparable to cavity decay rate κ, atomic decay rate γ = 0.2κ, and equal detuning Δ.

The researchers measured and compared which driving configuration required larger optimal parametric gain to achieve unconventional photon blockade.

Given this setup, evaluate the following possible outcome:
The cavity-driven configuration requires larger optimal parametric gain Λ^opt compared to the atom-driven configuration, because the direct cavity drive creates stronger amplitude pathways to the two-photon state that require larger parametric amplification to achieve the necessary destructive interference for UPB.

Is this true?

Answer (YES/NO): YES